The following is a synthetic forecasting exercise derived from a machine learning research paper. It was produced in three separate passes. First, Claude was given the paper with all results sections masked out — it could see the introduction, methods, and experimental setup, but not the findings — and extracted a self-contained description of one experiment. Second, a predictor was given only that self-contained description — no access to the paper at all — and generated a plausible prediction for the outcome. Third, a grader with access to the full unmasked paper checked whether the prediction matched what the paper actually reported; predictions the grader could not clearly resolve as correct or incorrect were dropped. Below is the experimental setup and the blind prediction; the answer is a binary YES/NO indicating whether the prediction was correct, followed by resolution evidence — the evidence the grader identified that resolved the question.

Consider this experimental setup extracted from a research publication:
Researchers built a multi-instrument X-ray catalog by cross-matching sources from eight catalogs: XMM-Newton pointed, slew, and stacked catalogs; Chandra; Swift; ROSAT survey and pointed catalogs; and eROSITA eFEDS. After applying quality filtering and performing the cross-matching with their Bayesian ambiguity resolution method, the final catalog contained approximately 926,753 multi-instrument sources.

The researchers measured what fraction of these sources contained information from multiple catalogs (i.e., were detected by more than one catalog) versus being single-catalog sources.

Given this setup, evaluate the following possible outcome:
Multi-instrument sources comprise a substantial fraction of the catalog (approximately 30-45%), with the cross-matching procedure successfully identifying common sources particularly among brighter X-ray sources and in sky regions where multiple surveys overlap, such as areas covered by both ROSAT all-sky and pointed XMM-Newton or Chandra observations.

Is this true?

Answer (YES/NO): NO